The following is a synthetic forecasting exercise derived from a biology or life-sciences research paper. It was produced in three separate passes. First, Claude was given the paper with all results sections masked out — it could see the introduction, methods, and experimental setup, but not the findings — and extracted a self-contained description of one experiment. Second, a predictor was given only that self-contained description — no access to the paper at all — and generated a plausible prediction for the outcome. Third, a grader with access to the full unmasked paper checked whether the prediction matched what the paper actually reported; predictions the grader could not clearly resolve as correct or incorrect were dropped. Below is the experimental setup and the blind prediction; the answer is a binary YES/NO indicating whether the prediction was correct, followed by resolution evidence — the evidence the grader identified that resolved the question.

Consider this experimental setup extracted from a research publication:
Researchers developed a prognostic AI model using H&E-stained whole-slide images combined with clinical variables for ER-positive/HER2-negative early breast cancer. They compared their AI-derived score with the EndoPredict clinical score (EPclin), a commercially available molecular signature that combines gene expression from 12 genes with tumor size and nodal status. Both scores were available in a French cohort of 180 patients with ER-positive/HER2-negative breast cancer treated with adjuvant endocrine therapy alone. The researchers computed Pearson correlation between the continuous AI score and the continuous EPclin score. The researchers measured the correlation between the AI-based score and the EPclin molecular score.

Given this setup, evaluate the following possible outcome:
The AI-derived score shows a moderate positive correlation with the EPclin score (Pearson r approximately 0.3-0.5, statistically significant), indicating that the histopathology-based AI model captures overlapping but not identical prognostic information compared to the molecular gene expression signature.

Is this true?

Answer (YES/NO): YES